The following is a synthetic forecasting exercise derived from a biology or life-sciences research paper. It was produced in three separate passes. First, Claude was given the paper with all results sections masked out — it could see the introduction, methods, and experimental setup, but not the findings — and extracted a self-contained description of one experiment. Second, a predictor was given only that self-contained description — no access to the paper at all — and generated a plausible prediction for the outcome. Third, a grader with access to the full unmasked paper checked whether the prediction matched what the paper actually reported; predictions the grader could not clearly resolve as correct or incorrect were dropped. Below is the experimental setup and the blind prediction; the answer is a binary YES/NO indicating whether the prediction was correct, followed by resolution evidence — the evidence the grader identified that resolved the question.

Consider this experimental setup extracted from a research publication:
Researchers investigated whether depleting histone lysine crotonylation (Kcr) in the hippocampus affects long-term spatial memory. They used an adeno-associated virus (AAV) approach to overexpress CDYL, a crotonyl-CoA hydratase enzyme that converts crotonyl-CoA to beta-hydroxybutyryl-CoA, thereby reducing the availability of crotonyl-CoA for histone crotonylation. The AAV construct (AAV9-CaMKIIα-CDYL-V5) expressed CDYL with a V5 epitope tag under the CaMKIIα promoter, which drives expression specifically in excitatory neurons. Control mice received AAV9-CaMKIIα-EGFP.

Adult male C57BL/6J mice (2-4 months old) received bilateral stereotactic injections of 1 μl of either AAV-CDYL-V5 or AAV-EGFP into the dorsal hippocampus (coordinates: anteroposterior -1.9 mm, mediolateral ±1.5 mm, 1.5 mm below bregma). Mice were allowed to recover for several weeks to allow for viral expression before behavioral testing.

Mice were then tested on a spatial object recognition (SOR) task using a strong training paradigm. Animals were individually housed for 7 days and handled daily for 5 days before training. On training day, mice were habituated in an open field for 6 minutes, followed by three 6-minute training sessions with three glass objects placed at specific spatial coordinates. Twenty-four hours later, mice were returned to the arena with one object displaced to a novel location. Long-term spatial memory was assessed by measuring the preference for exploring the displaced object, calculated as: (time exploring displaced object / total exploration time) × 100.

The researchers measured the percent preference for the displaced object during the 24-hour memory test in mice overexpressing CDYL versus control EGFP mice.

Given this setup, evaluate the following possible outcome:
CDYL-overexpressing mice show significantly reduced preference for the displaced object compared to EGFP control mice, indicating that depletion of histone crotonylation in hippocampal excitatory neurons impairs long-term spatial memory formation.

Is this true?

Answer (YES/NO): YES